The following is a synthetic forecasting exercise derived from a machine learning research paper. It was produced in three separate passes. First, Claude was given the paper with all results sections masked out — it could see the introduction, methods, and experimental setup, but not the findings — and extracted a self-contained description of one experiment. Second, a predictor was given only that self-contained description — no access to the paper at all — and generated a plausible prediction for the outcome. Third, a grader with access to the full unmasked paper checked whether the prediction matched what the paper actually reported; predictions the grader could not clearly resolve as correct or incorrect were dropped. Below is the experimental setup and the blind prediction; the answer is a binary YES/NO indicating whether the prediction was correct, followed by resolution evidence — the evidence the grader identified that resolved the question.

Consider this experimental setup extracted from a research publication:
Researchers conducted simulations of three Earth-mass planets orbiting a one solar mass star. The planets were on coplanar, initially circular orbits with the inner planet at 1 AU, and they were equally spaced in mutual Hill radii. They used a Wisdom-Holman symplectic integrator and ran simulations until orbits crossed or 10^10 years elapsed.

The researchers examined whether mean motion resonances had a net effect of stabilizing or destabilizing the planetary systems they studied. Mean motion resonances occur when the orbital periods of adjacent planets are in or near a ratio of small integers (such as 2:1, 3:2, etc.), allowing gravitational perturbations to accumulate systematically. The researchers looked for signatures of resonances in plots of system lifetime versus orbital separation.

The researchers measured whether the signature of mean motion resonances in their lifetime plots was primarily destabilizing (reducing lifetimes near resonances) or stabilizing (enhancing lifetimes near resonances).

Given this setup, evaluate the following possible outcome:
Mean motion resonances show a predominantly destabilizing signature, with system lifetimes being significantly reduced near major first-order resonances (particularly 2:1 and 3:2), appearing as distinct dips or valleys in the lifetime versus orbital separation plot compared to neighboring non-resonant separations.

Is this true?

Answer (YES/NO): YES